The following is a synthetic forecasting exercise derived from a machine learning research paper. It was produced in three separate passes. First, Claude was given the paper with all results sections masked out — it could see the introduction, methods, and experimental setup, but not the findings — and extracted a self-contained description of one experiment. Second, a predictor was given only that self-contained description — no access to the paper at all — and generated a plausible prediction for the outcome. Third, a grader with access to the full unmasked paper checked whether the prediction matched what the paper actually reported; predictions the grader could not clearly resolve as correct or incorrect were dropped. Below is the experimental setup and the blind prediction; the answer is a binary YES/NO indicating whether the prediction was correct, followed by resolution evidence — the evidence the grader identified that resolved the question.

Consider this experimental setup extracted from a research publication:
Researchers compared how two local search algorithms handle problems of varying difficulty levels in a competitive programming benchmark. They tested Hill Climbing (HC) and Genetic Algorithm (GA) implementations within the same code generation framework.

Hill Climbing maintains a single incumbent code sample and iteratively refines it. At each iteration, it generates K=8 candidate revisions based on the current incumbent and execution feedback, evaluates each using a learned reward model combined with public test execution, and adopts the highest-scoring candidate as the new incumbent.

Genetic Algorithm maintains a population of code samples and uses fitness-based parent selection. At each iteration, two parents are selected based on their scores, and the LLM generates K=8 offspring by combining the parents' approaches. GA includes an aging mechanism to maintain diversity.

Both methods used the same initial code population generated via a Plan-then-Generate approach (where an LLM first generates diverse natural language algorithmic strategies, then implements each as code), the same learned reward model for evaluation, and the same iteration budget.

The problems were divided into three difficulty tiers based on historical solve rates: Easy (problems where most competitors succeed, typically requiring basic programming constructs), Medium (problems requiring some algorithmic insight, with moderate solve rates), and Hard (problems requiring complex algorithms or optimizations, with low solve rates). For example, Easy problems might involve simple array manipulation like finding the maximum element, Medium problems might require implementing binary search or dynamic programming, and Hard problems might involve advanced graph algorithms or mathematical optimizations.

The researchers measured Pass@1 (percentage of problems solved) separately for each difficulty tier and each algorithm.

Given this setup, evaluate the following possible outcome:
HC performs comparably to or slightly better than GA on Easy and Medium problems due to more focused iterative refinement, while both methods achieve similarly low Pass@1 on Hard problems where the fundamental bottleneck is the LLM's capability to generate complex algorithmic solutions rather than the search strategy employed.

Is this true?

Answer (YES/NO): NO